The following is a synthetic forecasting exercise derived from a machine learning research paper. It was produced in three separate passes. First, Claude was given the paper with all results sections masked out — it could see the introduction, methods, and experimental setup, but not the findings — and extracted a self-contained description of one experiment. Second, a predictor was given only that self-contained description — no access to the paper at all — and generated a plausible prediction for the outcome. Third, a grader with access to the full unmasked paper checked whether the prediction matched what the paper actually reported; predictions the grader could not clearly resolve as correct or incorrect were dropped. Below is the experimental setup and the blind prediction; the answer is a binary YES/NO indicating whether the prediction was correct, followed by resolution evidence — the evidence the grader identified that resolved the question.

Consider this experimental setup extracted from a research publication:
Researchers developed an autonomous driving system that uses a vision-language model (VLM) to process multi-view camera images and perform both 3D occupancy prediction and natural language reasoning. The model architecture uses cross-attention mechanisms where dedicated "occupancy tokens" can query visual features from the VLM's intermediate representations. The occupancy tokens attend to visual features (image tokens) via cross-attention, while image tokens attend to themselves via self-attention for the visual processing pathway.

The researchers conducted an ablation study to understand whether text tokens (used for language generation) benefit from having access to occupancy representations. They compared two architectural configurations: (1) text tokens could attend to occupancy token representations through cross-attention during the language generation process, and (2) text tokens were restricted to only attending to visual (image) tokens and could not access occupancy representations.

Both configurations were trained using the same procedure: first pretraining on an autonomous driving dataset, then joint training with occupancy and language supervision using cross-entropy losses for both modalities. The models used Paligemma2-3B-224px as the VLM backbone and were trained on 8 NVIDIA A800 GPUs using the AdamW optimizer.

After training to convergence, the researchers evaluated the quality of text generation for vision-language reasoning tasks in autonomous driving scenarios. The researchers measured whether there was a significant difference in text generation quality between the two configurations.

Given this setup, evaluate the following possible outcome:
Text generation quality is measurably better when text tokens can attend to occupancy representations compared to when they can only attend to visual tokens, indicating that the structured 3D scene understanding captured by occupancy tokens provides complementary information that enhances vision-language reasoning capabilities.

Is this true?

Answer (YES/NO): NO